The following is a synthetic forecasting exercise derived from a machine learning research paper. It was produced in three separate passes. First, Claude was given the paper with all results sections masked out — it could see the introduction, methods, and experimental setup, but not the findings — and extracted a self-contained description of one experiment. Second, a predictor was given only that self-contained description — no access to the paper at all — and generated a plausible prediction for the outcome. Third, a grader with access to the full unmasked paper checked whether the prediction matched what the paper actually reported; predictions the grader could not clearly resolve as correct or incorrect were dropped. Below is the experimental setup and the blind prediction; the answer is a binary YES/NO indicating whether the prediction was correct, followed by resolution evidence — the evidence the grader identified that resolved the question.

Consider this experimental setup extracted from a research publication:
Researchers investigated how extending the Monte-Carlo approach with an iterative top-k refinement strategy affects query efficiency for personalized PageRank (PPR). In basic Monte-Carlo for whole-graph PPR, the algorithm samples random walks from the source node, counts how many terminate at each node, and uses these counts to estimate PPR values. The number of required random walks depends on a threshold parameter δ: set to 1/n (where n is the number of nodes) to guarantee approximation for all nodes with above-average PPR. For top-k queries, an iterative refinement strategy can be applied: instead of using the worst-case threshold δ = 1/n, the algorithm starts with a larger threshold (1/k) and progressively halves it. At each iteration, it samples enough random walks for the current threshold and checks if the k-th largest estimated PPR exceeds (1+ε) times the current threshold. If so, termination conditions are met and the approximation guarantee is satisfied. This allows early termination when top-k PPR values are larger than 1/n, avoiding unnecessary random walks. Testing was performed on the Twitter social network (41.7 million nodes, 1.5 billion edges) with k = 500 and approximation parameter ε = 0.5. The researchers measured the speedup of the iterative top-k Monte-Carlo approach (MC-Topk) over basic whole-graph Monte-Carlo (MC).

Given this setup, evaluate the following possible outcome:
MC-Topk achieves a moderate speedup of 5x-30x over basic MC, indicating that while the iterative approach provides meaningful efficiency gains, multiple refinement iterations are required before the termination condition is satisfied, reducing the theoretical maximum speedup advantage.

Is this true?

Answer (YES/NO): YES